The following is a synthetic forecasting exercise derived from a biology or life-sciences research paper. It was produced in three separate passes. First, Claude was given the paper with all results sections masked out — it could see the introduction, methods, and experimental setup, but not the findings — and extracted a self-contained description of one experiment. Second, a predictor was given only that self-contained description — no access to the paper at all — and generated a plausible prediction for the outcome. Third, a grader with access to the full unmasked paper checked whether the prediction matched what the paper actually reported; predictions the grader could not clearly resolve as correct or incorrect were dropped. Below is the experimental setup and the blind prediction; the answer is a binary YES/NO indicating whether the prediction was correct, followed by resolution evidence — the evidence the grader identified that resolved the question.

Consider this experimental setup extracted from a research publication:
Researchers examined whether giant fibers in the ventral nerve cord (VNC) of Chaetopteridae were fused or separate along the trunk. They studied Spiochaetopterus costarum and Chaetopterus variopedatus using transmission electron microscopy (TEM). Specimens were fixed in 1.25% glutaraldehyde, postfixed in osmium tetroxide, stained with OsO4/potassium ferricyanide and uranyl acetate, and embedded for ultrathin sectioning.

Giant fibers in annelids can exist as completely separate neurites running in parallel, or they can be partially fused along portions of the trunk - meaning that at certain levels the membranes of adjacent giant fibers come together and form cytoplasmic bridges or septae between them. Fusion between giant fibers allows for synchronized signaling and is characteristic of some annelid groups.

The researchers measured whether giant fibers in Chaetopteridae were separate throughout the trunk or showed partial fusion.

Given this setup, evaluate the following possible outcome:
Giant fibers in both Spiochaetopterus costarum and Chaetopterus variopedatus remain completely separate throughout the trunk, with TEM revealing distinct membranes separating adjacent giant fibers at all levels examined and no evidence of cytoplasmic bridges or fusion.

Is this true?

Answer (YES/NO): NO